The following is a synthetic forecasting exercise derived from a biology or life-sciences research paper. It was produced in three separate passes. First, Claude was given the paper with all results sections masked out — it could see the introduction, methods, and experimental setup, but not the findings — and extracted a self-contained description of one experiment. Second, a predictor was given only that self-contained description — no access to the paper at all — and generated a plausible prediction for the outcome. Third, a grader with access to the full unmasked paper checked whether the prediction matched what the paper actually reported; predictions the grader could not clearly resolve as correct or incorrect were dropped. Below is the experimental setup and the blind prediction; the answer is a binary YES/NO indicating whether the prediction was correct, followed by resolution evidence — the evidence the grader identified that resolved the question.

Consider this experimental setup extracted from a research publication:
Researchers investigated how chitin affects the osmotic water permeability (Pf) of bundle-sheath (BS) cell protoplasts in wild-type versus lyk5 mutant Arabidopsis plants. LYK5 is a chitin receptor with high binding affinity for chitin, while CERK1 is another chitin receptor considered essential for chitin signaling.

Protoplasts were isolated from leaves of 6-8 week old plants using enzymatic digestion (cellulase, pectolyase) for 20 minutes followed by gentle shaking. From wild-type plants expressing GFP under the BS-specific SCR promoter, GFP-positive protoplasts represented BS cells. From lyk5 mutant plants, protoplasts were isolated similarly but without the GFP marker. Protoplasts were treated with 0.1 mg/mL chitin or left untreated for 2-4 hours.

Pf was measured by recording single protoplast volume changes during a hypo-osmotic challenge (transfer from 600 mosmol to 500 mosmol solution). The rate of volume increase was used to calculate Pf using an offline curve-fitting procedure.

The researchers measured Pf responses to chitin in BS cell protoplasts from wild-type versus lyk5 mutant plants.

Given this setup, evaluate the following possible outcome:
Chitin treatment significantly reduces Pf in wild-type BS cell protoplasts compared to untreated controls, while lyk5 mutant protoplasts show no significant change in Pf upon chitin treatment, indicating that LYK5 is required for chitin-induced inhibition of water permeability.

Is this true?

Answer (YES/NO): YES